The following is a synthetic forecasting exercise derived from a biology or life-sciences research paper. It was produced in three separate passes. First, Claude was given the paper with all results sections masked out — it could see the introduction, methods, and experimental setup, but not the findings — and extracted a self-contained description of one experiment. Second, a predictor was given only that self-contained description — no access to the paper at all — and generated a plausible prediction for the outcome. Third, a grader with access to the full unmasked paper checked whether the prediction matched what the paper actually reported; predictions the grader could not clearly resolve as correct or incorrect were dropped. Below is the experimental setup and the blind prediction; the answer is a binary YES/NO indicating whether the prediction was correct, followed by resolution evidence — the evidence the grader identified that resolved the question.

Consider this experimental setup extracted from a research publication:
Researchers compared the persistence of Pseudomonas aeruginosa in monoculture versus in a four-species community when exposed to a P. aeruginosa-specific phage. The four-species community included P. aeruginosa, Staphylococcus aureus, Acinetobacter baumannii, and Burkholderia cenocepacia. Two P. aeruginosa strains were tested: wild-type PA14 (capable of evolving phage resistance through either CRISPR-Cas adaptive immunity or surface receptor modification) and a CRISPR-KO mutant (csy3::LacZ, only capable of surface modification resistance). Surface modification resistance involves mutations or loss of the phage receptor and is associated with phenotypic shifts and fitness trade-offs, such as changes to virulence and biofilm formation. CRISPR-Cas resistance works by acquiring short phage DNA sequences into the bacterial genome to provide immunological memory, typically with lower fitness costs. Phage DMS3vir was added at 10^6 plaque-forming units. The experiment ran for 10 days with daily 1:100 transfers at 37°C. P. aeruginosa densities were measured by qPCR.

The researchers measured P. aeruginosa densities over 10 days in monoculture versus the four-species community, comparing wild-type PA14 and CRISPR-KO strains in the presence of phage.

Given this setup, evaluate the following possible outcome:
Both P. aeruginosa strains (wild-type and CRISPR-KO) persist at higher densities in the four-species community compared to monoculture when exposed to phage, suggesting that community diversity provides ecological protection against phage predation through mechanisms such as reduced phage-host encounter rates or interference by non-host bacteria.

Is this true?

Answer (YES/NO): NO